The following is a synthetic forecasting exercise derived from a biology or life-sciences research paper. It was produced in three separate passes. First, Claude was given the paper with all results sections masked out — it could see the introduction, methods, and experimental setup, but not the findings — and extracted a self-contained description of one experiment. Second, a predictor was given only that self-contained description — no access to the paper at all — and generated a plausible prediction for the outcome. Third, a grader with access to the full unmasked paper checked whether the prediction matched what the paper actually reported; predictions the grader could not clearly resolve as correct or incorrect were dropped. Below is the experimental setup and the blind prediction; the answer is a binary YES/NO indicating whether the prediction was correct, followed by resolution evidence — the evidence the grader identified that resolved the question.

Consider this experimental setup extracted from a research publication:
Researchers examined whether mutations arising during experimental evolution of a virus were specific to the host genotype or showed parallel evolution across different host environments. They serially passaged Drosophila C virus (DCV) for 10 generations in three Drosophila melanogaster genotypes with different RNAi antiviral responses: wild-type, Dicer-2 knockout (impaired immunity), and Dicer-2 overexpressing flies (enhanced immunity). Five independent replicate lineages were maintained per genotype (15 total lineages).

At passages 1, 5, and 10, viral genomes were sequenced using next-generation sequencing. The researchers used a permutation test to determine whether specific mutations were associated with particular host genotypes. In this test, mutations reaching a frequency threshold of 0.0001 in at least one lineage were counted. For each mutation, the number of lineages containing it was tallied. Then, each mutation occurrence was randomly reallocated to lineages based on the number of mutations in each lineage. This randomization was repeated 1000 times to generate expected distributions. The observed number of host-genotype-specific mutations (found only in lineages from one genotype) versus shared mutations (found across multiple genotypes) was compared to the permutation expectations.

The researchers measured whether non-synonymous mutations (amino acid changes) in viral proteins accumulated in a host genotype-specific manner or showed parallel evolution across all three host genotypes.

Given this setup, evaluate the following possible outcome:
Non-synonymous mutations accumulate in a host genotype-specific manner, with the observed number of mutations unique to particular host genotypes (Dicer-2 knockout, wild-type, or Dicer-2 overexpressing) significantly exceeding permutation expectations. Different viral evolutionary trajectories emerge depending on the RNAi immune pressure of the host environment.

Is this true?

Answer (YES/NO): NO